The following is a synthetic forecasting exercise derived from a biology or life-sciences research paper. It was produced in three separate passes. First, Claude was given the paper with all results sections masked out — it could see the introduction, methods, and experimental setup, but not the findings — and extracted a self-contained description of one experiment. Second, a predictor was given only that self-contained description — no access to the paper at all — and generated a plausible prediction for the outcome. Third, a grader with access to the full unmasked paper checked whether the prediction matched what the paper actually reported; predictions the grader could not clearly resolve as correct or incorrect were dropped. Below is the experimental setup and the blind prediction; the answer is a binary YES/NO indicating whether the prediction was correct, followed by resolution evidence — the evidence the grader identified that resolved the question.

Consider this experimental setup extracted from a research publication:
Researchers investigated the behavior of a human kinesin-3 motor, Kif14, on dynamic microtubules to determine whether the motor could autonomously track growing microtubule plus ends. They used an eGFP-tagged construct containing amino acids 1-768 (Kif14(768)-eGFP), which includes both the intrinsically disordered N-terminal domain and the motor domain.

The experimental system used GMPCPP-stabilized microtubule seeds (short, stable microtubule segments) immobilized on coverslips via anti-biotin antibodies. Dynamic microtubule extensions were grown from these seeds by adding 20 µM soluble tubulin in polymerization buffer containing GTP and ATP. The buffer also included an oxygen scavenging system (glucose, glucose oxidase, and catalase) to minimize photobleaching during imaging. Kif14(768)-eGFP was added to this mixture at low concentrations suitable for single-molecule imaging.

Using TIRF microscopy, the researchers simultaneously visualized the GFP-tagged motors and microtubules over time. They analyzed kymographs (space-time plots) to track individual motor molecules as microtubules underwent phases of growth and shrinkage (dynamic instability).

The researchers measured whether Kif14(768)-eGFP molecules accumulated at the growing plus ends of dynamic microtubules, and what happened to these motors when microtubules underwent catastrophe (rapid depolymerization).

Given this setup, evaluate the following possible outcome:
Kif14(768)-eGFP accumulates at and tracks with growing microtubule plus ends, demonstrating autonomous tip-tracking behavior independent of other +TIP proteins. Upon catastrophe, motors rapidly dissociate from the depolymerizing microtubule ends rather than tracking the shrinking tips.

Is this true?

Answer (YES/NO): NO